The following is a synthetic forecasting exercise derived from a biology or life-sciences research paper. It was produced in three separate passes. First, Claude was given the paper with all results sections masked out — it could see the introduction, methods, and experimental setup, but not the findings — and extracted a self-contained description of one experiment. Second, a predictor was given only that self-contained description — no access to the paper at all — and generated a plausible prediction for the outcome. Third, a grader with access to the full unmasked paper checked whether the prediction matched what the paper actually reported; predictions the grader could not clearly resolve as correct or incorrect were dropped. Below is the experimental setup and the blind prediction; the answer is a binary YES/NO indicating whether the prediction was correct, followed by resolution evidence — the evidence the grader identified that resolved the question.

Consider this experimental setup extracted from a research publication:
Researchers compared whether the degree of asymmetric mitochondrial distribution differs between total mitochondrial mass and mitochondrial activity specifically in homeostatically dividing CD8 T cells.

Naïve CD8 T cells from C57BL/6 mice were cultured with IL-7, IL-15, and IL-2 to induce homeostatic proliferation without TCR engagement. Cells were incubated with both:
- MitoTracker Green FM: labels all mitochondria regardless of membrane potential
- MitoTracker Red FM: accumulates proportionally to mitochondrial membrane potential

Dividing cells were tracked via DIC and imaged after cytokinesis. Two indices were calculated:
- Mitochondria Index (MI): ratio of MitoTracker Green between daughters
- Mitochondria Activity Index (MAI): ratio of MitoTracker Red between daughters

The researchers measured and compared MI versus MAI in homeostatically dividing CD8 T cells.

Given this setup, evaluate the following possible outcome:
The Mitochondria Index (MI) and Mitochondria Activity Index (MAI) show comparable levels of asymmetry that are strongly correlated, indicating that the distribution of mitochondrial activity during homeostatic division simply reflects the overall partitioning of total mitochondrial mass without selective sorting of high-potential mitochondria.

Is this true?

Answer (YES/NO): YES